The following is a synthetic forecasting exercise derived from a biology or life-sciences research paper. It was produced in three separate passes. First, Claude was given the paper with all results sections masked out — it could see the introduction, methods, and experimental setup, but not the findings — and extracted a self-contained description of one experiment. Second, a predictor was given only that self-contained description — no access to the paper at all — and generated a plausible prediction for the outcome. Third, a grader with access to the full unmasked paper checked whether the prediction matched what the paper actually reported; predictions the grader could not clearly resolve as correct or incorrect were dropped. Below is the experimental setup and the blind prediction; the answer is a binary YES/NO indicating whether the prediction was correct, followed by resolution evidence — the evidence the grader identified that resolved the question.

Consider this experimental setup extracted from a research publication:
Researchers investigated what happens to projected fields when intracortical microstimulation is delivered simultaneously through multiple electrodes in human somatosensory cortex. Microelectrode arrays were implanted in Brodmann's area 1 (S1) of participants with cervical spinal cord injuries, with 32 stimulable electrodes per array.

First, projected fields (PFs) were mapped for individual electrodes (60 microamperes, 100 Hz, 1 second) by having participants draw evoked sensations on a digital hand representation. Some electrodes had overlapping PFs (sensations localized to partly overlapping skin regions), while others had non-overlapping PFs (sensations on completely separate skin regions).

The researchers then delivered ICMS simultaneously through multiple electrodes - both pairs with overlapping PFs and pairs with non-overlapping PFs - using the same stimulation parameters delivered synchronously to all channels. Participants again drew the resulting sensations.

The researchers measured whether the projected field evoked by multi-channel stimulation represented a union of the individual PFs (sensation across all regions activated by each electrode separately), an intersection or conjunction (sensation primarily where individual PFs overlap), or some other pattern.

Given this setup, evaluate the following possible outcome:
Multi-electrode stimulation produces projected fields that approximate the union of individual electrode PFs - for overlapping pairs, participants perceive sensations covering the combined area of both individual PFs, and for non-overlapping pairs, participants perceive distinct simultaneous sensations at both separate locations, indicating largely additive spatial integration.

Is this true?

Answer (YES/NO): YES